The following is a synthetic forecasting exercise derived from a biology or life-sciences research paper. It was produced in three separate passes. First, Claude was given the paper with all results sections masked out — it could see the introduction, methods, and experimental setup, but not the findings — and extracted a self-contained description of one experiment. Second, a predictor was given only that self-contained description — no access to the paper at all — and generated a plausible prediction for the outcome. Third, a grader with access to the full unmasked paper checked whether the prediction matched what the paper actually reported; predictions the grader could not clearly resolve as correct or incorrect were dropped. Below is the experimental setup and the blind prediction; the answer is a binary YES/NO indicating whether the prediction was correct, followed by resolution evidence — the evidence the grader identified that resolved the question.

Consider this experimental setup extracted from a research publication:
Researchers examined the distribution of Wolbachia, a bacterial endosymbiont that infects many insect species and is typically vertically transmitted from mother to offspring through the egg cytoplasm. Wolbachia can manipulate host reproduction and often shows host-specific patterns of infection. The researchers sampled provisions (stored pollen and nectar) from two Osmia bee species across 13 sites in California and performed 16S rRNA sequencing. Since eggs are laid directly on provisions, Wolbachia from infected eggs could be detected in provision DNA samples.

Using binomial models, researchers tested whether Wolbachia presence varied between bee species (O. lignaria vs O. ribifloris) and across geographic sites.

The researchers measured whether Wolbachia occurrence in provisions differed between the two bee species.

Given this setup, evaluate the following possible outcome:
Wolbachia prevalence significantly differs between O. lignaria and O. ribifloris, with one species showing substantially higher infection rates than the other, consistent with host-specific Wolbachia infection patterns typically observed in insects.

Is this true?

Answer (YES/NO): YES